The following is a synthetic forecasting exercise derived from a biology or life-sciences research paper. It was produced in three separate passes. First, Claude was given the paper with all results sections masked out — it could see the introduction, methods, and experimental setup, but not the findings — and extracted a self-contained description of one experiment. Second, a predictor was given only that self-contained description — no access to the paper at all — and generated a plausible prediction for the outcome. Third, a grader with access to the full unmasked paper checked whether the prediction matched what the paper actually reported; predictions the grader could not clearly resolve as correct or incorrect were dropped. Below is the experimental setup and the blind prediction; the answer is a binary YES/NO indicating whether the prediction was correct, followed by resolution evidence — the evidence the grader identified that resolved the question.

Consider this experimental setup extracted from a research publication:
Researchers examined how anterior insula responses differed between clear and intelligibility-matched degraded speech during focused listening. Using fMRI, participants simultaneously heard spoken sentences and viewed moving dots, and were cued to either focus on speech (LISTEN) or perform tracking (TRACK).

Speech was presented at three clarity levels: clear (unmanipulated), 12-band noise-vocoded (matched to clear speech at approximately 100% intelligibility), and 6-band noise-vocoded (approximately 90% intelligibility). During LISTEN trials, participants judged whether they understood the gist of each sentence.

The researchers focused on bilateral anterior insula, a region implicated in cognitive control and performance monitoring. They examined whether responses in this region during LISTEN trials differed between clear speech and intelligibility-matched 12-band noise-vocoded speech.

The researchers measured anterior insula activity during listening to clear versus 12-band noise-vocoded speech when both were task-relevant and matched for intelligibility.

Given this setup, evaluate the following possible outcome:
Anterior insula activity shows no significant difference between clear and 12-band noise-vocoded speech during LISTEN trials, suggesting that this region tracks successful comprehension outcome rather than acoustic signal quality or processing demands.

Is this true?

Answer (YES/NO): YES